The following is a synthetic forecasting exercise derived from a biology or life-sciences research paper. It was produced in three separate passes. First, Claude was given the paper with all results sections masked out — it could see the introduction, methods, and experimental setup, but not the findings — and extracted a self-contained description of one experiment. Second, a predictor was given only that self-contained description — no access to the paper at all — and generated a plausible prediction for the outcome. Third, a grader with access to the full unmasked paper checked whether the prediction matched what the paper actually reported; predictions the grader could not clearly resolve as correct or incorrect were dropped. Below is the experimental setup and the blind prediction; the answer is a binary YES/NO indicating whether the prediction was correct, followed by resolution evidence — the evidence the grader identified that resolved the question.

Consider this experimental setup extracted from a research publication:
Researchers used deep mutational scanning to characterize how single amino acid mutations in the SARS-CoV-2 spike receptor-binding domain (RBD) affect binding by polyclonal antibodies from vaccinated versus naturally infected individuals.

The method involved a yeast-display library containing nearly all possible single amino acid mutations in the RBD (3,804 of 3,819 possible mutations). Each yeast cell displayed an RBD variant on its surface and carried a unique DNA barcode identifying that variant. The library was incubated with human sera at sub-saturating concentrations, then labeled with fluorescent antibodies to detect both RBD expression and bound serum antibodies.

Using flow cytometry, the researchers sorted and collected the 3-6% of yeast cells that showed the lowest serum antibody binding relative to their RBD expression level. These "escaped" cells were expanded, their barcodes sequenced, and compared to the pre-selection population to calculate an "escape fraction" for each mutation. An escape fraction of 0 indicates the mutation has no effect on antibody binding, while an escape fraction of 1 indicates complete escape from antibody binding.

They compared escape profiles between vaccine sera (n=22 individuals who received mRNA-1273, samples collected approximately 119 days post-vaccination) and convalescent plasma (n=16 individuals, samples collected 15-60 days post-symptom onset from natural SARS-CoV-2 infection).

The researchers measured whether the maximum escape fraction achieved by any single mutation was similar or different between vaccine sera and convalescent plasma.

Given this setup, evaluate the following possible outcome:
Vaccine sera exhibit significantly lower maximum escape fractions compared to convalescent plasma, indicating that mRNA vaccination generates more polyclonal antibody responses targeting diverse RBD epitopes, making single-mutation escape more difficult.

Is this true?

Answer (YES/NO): YES